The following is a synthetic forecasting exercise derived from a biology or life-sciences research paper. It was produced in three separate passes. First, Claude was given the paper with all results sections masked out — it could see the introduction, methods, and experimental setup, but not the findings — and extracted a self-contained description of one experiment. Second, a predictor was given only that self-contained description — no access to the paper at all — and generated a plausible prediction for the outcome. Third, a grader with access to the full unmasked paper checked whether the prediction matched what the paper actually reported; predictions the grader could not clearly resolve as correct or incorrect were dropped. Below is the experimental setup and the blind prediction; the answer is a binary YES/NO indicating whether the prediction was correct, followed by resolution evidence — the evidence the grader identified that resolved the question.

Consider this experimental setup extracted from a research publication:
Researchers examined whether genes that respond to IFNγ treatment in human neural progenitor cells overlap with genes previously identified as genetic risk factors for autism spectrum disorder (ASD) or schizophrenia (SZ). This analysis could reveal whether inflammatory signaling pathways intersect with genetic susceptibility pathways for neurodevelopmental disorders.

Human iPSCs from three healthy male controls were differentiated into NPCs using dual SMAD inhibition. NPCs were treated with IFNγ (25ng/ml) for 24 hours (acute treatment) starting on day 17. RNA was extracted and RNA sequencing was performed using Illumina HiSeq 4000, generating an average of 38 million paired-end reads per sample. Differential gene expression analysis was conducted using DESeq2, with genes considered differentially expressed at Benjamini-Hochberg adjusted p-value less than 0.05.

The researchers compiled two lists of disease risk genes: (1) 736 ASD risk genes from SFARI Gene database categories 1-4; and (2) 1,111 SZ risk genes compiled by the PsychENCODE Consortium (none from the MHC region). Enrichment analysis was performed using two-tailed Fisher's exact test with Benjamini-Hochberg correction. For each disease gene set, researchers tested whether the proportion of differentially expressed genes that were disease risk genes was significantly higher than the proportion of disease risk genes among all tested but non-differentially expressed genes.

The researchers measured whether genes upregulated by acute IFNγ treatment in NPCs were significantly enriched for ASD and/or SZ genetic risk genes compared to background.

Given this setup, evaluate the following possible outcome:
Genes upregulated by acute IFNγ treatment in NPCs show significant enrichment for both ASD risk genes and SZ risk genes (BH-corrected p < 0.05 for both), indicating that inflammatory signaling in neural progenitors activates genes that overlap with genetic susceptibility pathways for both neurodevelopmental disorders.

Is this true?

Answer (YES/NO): NO